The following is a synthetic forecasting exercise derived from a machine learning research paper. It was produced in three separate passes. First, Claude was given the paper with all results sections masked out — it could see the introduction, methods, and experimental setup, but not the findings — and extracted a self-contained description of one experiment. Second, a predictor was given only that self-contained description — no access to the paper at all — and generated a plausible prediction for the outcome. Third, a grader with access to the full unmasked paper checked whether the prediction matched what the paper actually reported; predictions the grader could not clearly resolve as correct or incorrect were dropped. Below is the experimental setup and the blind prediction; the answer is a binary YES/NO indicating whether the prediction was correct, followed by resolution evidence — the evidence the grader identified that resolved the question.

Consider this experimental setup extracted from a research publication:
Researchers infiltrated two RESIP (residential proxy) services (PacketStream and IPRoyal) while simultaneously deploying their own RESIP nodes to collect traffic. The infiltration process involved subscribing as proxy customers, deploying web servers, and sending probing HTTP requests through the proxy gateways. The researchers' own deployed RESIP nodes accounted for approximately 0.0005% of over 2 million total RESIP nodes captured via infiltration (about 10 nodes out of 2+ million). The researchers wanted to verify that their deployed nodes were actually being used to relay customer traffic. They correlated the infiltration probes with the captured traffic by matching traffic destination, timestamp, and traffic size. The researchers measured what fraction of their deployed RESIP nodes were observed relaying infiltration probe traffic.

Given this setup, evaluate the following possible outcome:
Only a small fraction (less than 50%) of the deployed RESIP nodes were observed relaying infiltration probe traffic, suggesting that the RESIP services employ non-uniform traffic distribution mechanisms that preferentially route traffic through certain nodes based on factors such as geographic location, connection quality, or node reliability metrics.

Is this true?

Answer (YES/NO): NO